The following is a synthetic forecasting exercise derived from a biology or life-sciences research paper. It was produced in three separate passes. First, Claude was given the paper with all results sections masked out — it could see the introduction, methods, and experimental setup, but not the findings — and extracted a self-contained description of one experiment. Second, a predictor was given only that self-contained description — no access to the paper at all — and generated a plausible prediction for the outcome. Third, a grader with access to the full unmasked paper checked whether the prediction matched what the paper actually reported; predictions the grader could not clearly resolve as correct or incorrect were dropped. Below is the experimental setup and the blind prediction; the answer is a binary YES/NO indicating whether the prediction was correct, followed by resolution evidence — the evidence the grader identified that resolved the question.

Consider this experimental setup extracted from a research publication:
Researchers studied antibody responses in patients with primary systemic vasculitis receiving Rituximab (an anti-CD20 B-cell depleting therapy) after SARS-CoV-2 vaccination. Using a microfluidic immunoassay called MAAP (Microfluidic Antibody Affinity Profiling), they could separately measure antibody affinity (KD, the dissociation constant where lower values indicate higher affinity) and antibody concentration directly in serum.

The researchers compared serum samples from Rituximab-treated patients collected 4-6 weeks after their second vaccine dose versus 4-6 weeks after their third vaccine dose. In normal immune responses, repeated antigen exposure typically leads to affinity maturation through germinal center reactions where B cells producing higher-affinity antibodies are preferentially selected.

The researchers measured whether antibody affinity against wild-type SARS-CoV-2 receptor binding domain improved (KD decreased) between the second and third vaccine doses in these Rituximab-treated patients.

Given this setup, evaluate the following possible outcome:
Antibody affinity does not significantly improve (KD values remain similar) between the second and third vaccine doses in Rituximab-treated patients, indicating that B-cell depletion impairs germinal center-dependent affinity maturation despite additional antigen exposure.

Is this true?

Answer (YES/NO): YES